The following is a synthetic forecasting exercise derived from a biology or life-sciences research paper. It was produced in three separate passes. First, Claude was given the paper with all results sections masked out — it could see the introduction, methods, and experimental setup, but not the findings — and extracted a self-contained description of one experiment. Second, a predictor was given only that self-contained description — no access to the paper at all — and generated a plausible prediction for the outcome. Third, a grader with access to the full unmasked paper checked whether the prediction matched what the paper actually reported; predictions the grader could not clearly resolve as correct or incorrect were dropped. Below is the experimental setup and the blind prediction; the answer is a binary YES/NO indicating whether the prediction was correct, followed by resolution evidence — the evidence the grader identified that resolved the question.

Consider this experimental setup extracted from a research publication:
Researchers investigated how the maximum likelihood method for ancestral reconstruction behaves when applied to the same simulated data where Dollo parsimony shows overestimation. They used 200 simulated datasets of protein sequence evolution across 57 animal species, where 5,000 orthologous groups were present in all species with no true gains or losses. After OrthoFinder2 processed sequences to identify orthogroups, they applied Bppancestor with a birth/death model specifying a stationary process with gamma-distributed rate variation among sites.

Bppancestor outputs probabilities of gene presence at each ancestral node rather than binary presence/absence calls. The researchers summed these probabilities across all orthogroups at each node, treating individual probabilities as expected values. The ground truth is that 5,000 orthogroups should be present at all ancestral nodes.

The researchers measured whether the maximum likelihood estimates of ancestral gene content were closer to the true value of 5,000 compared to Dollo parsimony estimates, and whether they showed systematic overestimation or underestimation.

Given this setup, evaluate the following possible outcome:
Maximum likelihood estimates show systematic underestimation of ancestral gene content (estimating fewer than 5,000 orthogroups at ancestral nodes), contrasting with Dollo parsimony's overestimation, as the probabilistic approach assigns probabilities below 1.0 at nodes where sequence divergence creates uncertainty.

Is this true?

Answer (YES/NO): NO